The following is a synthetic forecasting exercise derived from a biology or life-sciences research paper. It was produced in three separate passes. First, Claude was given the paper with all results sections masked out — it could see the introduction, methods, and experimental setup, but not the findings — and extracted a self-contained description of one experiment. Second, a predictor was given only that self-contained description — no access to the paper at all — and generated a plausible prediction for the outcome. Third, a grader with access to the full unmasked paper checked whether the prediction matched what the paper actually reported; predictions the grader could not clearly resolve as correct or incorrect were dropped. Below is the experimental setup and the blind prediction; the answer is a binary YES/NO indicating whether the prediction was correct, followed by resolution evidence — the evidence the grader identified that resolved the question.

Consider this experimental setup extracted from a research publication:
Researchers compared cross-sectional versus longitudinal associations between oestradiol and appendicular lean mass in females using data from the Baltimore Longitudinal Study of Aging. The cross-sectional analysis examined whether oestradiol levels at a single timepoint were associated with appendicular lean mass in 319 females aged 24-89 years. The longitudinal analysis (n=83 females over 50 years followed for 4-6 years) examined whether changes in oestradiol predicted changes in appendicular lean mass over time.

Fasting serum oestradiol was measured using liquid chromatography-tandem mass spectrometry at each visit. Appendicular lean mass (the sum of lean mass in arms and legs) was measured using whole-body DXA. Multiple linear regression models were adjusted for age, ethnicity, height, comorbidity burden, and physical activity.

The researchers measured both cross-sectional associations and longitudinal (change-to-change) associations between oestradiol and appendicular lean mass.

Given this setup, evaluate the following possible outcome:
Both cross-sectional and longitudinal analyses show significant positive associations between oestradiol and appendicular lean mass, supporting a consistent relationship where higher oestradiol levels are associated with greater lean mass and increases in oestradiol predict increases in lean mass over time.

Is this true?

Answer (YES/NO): YES